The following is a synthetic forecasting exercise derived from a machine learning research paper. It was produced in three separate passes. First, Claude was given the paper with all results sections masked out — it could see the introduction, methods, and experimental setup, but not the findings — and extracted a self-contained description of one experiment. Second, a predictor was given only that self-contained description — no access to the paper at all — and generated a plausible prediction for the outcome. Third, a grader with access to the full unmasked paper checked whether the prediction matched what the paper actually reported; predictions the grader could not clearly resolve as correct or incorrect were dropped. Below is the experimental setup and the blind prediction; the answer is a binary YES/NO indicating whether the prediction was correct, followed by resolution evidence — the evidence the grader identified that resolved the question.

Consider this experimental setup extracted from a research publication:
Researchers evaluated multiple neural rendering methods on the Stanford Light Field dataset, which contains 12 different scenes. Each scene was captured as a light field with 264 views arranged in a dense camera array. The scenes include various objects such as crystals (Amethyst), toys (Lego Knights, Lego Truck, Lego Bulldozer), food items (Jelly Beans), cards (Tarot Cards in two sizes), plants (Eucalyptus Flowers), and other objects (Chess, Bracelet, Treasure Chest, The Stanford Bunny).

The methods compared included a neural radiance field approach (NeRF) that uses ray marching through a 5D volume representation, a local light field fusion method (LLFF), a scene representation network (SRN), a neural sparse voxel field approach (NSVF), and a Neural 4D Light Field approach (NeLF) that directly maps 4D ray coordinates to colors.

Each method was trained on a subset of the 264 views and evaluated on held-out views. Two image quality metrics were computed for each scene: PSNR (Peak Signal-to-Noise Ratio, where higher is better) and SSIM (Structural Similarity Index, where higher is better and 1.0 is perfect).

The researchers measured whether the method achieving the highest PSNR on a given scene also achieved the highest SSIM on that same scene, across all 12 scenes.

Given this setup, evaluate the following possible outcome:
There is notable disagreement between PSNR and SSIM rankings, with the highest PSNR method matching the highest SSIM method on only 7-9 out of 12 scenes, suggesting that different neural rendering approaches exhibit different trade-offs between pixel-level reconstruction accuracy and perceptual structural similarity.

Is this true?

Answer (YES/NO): YES